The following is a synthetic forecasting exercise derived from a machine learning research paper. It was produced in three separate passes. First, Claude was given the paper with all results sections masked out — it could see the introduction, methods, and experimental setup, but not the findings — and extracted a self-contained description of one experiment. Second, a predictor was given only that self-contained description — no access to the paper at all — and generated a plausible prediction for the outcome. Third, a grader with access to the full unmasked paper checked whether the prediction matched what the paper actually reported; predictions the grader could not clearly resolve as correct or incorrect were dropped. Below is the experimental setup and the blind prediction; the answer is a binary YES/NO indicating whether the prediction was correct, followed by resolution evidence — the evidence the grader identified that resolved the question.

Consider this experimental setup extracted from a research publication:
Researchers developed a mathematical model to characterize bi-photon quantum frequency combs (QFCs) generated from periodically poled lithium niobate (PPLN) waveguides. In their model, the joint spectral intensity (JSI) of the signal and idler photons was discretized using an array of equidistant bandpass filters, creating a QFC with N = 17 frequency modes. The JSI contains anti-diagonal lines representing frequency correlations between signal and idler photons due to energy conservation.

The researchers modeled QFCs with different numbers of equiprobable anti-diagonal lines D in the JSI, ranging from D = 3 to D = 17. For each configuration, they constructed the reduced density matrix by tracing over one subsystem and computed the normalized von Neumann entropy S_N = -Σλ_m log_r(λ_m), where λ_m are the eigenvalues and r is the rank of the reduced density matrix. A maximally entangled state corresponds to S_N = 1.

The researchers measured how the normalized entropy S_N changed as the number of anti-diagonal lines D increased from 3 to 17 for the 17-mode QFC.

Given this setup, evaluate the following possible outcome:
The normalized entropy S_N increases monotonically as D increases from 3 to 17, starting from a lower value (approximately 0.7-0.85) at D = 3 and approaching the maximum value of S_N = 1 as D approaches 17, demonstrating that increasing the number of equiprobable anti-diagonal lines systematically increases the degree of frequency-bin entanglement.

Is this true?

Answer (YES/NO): NO